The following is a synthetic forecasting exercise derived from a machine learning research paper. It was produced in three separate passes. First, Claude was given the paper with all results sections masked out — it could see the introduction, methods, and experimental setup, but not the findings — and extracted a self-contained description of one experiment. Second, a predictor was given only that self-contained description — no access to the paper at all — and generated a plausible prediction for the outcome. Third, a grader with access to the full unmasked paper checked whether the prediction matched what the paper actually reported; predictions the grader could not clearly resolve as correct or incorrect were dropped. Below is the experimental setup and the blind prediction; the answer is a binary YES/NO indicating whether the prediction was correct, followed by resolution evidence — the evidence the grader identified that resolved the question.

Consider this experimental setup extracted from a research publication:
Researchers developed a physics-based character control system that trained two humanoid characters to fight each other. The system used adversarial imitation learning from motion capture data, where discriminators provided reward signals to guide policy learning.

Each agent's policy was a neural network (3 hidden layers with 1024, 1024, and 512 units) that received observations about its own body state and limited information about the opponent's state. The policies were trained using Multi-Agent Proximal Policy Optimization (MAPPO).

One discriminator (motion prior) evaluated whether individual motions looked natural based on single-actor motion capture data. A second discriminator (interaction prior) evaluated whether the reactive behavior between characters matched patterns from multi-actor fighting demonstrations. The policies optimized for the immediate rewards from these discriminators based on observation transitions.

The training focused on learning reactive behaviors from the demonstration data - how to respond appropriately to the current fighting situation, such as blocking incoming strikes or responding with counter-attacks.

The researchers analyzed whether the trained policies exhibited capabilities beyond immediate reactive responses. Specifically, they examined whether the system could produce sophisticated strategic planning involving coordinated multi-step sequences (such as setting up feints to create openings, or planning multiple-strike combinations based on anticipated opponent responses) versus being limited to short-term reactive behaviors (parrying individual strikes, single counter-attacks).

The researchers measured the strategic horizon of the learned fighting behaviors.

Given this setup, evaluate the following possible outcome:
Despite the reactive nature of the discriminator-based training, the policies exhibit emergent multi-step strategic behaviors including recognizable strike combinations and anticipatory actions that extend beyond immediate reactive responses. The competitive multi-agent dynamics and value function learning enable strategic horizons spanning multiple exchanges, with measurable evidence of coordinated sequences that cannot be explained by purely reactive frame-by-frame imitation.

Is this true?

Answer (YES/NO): NO